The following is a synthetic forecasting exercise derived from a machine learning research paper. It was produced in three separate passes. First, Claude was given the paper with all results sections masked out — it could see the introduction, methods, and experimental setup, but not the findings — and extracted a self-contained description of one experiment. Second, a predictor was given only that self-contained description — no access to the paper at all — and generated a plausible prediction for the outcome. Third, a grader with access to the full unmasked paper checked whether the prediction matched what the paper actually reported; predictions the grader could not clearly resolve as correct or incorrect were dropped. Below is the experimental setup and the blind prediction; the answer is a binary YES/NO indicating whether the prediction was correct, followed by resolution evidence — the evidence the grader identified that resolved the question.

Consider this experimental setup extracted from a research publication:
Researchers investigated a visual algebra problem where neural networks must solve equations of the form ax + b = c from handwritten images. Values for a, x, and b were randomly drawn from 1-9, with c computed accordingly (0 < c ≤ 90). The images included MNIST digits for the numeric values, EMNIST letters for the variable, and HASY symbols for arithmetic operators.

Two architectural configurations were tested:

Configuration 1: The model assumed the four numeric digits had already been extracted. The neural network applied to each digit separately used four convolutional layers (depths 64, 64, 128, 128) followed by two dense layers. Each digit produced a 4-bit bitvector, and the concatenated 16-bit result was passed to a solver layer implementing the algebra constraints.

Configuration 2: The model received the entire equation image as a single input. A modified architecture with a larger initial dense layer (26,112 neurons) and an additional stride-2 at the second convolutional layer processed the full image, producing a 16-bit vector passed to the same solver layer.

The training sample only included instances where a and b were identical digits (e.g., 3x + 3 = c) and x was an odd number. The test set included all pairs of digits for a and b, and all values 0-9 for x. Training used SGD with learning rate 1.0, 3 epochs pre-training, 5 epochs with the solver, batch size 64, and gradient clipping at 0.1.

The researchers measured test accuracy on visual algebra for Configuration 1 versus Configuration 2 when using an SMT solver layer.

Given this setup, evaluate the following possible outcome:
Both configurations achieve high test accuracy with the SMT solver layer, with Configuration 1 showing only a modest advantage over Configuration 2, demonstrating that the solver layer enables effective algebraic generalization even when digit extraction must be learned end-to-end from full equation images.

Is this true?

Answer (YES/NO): NO